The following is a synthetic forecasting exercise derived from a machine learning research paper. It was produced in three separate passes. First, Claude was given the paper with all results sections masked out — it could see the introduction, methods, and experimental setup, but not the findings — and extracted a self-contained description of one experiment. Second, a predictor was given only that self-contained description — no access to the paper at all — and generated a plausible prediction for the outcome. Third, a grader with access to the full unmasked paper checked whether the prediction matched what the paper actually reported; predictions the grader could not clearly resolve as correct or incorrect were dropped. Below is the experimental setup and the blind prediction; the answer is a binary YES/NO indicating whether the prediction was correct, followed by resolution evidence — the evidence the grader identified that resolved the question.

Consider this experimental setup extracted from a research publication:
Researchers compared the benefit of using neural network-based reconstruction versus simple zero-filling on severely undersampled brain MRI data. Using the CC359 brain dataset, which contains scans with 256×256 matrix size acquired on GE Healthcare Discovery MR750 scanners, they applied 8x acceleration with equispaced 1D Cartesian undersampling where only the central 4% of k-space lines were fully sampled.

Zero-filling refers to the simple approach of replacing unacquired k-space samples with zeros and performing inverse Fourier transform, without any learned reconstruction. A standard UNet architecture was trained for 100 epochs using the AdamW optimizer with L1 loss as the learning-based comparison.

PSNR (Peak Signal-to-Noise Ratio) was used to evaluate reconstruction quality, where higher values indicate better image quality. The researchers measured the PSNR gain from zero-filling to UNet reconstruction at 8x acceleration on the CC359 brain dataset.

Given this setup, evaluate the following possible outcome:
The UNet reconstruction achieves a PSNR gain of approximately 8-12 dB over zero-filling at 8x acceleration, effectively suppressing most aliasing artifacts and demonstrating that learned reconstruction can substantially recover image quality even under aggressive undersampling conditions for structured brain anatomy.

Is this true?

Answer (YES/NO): NO